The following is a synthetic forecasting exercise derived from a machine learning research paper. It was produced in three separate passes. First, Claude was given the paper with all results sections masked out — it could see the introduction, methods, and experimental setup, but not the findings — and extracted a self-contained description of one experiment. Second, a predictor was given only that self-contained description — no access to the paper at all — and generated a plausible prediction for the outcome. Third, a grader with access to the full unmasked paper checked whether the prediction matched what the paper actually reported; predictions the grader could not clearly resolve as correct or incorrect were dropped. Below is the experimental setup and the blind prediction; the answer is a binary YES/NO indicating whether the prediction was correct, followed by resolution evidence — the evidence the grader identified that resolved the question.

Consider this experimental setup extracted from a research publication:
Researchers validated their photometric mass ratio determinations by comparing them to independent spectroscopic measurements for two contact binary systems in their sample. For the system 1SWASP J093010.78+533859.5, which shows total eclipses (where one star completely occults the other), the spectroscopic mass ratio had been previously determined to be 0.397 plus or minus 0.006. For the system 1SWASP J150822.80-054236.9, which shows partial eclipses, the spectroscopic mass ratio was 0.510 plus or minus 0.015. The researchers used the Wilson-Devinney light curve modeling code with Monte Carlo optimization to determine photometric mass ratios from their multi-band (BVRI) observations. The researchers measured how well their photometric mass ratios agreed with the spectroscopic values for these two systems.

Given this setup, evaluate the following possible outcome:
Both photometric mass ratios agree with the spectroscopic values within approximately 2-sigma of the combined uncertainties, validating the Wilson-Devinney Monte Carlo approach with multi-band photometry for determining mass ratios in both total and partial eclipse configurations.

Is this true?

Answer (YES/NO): YES